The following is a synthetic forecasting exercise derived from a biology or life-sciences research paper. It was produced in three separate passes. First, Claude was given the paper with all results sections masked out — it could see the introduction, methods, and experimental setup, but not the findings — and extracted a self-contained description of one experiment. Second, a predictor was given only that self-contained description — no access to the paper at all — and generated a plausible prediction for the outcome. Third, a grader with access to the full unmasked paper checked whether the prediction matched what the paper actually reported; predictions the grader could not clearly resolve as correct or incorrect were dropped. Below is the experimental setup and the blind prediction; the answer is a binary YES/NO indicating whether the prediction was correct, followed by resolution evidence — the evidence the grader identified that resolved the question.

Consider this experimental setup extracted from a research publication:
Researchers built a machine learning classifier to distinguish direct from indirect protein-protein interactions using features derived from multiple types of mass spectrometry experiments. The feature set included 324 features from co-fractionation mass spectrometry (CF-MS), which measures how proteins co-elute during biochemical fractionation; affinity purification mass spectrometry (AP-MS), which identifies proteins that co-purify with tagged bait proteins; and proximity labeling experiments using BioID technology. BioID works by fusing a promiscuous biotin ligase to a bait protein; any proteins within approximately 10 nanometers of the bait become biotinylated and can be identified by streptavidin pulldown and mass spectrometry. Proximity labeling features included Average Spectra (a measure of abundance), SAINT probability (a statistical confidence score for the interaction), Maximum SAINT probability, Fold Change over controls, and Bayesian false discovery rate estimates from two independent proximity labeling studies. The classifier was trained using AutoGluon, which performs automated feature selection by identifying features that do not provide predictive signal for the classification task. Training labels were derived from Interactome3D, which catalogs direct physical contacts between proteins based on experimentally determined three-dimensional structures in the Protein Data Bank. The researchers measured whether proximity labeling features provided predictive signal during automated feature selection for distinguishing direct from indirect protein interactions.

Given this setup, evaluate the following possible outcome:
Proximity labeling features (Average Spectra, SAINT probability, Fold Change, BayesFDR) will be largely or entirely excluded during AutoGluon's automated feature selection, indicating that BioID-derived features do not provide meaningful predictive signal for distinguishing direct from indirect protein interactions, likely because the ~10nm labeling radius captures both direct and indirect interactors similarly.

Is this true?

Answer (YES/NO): YES